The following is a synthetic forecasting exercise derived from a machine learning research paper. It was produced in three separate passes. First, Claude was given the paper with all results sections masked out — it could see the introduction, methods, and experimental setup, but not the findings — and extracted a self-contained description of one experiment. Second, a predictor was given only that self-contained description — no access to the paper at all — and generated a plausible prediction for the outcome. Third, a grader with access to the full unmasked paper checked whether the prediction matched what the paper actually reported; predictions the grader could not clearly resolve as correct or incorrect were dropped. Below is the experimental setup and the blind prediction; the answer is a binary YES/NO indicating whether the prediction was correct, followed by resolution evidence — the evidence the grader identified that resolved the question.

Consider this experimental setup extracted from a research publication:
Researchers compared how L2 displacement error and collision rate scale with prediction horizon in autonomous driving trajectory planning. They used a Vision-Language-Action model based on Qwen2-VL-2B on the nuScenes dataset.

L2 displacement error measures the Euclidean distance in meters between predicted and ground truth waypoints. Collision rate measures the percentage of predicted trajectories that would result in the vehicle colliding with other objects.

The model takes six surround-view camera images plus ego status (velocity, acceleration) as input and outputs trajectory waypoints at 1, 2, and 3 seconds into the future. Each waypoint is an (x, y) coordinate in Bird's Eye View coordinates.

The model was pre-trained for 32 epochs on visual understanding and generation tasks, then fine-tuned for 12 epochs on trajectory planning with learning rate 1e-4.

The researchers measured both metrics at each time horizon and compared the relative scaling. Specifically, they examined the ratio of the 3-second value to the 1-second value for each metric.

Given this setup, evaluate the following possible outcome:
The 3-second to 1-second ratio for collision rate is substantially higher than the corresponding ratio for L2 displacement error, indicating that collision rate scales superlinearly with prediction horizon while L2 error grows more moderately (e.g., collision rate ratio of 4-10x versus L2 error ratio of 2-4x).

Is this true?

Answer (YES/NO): YES